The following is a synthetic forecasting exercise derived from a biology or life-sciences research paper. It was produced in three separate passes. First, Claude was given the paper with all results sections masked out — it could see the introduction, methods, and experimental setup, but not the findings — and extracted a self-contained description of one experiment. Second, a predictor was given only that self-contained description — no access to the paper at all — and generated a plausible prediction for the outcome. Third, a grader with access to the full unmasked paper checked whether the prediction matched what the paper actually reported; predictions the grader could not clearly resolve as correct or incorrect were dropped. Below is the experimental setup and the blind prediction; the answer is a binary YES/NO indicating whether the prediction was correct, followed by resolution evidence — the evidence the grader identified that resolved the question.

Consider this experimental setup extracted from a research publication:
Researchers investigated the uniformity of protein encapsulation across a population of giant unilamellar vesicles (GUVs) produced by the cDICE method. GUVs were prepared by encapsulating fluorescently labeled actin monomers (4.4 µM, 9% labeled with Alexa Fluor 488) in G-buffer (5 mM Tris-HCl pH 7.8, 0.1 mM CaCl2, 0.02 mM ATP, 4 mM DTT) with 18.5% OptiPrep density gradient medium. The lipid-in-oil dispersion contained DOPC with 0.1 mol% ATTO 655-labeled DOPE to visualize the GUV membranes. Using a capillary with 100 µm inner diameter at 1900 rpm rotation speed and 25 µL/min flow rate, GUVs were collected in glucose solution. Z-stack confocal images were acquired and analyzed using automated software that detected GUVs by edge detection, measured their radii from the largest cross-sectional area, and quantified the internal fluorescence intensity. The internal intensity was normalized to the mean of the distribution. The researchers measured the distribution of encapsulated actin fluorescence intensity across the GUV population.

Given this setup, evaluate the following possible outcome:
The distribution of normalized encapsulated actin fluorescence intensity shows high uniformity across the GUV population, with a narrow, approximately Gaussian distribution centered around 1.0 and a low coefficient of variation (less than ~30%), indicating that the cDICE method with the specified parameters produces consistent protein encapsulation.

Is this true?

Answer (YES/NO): NO